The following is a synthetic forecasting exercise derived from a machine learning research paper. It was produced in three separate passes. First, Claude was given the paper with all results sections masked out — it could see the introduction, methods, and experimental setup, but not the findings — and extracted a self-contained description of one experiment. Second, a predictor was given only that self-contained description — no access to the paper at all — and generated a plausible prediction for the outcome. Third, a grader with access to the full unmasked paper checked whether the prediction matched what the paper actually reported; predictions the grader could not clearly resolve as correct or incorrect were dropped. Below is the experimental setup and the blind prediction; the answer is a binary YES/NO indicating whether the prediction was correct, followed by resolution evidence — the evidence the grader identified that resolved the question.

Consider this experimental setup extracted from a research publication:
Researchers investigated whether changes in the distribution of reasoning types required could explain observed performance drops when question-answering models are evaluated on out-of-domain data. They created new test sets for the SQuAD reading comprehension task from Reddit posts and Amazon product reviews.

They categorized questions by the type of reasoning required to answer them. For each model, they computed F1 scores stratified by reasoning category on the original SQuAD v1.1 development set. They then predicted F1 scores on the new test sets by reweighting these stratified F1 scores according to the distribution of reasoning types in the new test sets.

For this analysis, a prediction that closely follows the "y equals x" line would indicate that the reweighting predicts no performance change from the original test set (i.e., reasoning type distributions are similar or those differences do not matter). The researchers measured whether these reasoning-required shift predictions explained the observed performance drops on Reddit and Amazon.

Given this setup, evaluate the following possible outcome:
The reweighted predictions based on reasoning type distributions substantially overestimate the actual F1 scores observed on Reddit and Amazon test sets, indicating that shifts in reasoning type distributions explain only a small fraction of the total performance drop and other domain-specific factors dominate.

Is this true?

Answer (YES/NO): YES